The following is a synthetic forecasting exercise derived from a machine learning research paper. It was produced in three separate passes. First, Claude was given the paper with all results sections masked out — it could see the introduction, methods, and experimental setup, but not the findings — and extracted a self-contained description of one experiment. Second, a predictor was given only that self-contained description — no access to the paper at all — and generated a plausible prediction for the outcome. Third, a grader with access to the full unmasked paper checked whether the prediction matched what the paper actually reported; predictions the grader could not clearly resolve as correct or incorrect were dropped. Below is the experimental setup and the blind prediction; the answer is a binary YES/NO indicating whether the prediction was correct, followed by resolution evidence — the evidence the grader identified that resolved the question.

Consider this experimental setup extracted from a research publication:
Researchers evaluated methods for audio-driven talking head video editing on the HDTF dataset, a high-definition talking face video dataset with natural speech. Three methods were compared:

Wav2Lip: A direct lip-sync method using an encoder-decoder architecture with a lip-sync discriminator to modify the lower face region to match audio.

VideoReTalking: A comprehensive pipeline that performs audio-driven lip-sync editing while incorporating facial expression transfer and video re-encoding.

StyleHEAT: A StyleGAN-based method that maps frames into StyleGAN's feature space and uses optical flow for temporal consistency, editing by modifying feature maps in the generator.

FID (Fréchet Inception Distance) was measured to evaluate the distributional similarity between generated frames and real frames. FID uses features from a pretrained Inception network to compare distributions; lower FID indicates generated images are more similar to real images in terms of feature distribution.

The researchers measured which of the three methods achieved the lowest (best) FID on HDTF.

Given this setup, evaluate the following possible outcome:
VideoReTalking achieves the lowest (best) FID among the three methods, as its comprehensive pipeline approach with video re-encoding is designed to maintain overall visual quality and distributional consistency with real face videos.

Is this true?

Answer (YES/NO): YES